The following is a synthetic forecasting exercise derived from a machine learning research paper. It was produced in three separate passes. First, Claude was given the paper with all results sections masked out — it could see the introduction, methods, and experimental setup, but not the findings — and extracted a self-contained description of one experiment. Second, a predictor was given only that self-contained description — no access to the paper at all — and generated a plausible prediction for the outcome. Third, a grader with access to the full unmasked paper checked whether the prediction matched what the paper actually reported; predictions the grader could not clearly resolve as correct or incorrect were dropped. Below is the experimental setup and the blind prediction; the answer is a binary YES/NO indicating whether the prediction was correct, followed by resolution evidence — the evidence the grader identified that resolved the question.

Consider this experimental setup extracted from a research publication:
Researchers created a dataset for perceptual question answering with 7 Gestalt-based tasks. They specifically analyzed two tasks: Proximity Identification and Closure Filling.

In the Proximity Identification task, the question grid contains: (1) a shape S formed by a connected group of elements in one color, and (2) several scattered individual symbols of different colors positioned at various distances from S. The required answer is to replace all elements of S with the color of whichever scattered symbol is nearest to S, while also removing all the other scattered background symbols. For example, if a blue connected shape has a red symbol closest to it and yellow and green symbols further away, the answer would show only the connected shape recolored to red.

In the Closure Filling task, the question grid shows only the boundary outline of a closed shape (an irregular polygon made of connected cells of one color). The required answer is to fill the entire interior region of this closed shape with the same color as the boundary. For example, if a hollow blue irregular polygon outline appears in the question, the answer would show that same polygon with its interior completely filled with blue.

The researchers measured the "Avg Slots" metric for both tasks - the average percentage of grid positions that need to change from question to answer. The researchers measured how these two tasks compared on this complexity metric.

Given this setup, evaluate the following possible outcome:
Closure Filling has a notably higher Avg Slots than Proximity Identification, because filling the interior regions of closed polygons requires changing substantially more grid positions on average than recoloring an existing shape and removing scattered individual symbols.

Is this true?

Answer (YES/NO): YES